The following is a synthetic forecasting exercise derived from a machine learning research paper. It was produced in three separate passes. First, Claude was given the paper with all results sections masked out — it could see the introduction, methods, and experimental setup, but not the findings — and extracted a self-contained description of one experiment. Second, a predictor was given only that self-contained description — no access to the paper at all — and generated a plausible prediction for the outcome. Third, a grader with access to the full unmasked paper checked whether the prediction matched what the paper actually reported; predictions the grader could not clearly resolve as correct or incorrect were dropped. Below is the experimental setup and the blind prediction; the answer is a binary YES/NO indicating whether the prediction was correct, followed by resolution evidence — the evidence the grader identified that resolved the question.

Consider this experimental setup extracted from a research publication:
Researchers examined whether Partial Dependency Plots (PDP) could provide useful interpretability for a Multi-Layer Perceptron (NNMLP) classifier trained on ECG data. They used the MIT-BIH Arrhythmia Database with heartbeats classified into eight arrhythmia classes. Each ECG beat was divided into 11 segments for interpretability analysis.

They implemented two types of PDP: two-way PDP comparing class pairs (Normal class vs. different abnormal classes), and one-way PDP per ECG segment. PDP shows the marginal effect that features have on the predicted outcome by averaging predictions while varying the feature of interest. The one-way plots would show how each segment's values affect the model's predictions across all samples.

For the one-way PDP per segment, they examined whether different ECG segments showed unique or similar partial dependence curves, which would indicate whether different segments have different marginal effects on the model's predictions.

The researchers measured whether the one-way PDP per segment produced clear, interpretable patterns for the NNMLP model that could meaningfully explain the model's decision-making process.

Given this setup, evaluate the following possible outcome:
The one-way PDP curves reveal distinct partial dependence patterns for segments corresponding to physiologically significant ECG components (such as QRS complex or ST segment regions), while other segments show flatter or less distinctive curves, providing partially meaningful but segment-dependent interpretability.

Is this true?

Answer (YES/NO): NO